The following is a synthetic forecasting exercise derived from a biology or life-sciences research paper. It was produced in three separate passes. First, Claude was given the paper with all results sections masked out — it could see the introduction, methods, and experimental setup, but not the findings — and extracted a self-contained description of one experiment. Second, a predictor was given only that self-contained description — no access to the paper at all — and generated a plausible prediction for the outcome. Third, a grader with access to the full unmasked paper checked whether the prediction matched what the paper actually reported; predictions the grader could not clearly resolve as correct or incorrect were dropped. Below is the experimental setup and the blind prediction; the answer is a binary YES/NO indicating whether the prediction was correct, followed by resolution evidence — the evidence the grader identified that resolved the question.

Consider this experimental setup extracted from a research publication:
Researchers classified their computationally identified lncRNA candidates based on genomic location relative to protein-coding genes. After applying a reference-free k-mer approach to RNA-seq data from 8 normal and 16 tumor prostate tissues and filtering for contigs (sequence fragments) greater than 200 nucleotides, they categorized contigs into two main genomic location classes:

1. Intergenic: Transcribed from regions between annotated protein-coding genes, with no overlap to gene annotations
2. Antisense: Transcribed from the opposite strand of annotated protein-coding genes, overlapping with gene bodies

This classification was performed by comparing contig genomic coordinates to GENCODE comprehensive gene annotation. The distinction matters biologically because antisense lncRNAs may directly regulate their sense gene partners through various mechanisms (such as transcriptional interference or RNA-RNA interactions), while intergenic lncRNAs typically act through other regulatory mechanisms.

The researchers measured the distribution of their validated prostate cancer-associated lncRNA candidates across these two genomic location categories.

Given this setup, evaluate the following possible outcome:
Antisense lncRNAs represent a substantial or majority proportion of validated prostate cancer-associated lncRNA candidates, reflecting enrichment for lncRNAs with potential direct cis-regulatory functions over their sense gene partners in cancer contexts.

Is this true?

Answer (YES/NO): YES